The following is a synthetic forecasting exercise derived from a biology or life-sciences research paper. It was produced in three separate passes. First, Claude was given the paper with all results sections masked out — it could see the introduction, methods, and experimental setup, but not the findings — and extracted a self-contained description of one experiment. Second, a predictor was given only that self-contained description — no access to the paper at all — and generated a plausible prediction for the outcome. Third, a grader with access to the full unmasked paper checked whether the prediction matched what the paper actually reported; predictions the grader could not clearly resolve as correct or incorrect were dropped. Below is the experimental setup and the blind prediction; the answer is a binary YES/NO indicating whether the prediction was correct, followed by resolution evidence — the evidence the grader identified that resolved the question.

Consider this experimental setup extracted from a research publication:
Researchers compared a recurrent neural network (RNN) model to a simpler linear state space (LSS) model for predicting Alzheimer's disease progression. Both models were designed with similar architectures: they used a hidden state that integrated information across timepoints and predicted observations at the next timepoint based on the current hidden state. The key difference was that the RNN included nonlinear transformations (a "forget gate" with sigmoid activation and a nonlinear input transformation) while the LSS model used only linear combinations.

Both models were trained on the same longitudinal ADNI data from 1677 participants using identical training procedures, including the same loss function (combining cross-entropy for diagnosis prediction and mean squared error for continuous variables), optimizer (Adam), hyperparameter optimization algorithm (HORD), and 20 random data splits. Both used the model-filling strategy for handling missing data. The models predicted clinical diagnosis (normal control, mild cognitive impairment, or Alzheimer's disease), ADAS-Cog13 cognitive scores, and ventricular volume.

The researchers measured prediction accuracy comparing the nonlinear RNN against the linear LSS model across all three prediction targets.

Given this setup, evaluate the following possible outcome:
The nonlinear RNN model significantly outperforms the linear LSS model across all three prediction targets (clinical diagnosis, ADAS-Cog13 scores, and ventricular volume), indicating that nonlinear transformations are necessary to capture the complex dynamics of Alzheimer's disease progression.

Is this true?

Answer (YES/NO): NO